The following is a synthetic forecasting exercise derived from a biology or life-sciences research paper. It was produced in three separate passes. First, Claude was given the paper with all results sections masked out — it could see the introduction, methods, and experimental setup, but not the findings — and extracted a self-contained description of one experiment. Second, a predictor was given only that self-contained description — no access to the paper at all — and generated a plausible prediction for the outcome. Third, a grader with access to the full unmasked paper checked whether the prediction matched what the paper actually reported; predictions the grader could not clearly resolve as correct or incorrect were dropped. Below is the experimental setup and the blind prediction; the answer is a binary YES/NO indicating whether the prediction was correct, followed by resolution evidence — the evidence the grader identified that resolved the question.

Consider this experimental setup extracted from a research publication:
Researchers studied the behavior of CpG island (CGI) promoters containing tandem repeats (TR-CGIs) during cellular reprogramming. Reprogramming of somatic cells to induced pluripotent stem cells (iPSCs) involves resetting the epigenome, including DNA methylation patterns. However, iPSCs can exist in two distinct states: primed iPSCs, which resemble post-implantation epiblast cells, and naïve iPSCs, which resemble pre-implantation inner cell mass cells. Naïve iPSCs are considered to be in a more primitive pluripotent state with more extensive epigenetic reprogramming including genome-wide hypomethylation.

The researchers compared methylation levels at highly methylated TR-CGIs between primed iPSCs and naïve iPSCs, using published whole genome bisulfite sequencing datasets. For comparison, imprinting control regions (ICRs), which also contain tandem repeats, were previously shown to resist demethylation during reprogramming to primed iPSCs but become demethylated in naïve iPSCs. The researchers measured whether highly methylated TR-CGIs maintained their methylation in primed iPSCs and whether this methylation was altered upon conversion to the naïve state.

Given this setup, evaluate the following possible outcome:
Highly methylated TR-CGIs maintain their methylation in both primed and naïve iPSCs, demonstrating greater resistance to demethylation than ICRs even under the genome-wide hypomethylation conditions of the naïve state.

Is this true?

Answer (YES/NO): NO